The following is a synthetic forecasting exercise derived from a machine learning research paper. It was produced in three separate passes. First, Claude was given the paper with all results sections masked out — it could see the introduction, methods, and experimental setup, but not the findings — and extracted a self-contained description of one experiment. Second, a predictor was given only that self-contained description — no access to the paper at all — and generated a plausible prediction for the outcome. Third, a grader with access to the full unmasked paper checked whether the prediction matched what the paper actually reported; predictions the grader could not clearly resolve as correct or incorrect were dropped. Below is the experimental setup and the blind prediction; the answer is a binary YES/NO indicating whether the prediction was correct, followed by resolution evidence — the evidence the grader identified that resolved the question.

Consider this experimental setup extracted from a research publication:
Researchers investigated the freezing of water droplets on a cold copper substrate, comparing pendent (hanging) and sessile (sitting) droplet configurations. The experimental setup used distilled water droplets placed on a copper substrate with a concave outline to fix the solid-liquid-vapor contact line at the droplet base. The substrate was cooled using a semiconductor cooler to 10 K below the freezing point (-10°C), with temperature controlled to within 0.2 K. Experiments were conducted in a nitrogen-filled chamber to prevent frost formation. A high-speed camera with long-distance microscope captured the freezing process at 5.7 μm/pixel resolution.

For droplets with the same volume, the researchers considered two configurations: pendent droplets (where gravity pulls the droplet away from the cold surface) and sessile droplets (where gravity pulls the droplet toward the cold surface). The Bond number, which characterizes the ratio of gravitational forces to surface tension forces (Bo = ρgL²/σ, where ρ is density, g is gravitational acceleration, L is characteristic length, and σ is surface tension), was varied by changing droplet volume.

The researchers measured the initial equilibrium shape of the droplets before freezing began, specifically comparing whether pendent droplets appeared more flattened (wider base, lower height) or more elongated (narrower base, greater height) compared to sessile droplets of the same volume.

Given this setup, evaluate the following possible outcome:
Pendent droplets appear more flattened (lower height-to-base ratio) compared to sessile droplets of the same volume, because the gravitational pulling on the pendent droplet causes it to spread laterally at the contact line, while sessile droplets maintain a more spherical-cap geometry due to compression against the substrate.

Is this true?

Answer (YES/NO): NO